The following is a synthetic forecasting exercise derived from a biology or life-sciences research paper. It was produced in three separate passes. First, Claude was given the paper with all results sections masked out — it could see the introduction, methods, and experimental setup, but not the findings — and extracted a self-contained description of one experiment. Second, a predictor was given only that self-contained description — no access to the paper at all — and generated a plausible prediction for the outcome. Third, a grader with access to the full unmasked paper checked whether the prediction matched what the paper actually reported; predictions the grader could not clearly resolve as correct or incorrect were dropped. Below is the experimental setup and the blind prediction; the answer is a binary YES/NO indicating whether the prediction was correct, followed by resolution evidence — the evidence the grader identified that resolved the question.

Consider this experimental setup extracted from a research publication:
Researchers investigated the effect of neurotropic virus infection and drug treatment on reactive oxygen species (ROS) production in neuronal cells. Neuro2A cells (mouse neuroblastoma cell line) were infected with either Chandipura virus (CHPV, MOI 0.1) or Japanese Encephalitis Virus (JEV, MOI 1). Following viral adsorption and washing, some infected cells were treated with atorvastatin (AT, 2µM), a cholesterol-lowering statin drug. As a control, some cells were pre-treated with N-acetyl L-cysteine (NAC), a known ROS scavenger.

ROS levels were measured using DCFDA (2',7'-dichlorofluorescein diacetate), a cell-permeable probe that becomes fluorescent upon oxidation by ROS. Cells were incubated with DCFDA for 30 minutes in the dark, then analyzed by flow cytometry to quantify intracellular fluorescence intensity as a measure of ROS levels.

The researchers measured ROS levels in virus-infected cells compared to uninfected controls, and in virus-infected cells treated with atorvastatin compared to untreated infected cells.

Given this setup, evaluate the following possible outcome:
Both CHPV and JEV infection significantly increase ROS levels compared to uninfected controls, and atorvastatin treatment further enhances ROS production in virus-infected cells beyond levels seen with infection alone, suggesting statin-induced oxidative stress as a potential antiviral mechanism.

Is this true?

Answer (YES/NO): NO